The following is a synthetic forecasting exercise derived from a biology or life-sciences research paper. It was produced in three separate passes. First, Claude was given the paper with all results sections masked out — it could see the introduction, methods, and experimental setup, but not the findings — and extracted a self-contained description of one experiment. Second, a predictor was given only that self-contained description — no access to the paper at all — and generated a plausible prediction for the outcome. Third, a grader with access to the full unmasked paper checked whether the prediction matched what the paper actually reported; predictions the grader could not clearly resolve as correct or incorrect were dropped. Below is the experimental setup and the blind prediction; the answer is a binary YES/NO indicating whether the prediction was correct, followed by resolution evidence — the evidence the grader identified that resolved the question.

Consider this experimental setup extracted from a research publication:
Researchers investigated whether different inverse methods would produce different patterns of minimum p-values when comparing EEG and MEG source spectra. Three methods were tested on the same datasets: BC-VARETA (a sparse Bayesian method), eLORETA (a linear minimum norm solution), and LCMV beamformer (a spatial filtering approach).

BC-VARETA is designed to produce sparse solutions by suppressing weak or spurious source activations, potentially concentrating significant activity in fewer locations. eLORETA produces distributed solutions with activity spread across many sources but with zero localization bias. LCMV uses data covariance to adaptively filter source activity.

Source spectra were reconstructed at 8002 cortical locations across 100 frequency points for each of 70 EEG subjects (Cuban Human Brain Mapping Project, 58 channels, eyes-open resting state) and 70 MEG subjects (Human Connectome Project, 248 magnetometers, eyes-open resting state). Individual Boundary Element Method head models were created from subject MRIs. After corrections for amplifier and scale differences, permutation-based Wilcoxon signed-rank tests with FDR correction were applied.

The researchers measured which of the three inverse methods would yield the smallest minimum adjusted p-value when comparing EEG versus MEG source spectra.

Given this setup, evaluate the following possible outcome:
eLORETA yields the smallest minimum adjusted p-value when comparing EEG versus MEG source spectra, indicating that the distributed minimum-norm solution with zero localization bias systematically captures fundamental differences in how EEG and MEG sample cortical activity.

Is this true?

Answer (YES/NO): NO